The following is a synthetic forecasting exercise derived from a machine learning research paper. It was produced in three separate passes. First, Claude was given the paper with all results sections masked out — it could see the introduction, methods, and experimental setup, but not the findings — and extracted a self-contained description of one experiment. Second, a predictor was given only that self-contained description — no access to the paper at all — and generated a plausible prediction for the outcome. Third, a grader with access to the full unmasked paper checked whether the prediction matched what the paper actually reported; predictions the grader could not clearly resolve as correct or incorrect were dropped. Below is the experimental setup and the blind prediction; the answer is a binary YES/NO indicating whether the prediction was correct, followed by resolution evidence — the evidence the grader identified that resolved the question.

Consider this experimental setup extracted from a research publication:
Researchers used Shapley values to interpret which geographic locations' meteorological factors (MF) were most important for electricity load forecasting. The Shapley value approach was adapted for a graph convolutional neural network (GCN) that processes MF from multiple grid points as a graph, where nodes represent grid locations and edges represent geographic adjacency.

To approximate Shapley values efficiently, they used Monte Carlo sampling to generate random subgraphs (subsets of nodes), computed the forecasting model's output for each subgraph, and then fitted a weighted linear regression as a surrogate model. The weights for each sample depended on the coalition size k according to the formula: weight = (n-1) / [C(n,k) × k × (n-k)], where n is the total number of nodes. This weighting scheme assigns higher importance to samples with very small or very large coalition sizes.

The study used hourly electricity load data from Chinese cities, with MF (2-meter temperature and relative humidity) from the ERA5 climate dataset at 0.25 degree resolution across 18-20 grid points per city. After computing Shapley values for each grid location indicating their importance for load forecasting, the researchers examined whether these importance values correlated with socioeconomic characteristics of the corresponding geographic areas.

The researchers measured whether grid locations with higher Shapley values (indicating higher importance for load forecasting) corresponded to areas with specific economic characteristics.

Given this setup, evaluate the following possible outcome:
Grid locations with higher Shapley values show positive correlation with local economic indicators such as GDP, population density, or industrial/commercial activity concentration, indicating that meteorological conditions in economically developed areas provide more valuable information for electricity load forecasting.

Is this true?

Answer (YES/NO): YES